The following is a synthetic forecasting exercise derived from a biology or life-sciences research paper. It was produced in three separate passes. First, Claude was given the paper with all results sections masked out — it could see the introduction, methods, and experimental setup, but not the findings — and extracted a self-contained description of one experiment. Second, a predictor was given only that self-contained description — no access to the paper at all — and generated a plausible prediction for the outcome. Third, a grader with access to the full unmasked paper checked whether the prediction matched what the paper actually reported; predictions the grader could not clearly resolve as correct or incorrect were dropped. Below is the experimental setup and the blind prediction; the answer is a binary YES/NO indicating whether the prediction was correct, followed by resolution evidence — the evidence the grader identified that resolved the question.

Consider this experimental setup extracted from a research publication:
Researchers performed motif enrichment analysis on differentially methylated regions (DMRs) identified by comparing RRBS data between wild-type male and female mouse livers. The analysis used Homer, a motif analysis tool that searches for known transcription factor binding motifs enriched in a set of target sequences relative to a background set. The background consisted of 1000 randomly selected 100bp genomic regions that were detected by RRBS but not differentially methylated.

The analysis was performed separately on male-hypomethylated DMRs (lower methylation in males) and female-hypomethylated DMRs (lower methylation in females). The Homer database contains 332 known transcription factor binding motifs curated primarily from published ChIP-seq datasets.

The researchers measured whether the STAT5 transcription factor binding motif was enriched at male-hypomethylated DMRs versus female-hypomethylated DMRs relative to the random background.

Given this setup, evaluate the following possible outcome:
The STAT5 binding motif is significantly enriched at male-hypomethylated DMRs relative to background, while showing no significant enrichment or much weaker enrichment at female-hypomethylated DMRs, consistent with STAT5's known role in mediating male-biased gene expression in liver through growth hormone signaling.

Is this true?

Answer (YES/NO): NO